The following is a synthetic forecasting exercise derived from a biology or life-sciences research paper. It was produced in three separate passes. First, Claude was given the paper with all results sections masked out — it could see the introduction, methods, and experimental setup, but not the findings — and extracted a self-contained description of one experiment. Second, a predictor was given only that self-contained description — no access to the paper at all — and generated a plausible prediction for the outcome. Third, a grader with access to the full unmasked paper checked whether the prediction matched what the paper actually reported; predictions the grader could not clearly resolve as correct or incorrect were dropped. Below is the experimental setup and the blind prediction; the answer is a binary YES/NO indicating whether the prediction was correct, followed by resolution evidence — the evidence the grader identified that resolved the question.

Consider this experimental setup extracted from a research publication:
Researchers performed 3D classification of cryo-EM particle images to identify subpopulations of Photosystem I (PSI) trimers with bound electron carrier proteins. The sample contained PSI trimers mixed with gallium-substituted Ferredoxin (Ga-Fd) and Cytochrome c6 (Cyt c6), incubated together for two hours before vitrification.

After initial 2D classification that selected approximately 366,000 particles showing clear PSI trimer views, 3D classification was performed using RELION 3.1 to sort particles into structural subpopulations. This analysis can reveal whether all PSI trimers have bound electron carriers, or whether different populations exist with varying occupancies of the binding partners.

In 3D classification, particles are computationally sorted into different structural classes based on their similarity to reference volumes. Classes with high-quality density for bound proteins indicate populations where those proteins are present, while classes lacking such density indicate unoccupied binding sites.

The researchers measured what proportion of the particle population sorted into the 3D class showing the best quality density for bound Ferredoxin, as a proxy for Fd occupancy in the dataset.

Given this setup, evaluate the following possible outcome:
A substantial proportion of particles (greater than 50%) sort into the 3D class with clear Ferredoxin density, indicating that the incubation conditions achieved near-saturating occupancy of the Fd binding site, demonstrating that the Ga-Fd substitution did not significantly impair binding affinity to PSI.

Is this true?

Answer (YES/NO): YES